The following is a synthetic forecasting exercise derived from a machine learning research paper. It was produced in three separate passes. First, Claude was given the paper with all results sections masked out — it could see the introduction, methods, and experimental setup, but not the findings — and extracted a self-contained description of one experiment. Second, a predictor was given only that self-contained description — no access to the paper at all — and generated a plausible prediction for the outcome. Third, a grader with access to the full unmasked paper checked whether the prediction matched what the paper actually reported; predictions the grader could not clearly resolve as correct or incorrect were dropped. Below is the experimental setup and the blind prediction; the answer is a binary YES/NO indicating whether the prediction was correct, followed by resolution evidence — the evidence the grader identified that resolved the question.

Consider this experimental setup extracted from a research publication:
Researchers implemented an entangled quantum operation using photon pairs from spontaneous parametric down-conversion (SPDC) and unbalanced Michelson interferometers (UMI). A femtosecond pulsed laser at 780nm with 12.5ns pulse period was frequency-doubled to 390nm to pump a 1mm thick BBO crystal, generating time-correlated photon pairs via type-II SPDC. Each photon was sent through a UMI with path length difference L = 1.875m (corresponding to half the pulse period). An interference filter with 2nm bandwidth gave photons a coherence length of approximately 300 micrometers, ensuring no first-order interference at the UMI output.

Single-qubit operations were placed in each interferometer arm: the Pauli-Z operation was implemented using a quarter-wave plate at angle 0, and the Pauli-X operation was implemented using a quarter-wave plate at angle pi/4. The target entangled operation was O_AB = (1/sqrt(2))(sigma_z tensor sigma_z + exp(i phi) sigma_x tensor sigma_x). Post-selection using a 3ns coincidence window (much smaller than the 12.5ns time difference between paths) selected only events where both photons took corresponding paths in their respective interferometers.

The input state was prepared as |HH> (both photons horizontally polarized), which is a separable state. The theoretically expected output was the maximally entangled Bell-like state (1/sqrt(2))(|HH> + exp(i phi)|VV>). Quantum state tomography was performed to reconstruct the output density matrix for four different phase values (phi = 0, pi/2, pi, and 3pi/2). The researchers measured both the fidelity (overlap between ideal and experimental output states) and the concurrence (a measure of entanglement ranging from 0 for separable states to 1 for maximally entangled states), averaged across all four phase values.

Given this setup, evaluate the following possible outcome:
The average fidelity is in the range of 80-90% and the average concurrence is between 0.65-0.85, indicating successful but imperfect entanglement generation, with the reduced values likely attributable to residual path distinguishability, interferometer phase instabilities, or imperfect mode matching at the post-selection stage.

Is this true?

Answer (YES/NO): NO